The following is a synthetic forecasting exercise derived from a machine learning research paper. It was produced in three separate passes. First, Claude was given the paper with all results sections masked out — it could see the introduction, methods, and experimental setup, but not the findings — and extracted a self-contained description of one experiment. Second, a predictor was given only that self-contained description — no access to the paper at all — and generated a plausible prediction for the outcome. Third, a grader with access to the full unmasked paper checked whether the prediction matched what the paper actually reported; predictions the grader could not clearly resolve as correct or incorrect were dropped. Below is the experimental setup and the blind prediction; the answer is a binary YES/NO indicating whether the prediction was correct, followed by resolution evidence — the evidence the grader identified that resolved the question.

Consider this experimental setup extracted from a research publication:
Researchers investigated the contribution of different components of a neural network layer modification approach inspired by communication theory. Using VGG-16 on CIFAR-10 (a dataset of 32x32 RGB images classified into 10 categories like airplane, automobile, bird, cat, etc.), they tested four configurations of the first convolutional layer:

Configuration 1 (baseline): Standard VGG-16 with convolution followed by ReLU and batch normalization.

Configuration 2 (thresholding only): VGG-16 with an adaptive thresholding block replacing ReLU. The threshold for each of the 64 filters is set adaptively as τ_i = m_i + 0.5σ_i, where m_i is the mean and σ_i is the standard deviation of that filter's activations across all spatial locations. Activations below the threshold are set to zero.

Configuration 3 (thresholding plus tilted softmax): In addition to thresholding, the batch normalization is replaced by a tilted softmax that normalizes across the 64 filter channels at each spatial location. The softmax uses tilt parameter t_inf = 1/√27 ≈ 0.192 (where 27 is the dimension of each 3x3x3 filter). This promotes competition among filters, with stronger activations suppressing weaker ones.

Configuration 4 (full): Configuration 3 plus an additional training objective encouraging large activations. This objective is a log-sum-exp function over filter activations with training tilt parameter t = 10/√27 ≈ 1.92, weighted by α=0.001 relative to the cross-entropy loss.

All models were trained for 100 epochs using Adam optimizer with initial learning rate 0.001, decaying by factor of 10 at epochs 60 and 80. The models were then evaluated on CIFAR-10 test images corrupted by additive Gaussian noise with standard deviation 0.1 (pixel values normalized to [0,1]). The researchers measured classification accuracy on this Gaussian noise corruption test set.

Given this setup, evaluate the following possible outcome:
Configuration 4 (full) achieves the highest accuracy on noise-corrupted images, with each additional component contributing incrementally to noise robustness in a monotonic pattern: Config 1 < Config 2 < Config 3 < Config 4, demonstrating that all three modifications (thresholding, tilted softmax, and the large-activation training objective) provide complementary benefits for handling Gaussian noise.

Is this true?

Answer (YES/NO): YES